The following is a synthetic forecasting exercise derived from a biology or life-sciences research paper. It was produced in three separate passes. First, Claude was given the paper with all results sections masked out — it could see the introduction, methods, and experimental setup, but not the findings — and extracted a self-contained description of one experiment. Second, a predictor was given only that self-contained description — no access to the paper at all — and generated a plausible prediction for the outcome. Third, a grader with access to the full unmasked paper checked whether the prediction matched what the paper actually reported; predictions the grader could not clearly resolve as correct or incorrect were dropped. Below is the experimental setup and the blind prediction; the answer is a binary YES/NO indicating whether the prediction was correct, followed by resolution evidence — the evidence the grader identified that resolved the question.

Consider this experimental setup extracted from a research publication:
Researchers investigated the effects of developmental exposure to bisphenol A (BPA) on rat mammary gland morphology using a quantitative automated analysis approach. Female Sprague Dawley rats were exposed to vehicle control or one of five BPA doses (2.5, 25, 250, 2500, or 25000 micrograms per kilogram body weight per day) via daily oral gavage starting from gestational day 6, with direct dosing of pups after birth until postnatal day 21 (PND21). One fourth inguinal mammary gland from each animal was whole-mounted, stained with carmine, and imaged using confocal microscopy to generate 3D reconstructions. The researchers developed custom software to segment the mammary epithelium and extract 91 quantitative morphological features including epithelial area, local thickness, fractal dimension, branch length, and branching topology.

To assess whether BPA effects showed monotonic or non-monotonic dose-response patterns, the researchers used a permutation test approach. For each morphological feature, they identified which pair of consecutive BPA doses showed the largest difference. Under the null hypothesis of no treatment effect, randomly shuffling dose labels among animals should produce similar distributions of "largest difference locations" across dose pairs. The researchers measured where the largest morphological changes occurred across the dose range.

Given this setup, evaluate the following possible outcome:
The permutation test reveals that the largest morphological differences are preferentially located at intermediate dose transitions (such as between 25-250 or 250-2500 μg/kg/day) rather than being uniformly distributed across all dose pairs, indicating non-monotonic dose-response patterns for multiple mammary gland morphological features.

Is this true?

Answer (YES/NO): YES